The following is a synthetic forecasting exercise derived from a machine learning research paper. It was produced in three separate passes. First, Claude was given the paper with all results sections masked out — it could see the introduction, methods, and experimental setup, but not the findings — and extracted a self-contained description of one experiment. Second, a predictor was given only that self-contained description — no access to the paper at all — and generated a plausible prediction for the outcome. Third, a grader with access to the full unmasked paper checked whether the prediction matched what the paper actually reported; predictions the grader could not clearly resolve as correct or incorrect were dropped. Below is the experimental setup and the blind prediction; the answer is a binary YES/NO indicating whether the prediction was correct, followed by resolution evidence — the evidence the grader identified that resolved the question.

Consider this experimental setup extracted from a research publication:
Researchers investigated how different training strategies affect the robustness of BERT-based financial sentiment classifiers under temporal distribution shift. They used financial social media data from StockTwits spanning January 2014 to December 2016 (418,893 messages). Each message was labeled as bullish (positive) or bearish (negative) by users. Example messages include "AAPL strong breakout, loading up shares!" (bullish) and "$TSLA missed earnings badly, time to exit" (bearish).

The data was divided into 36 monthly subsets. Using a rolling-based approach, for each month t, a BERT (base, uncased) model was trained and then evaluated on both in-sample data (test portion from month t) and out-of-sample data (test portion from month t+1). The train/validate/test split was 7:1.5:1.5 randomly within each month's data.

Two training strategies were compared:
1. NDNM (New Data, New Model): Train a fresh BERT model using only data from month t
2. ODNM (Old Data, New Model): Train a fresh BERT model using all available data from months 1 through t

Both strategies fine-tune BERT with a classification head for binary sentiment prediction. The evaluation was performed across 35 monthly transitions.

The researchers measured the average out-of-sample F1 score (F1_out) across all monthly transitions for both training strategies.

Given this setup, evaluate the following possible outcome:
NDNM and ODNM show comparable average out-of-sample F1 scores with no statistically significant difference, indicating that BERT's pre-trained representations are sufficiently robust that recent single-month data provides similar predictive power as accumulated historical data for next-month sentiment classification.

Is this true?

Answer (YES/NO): NO